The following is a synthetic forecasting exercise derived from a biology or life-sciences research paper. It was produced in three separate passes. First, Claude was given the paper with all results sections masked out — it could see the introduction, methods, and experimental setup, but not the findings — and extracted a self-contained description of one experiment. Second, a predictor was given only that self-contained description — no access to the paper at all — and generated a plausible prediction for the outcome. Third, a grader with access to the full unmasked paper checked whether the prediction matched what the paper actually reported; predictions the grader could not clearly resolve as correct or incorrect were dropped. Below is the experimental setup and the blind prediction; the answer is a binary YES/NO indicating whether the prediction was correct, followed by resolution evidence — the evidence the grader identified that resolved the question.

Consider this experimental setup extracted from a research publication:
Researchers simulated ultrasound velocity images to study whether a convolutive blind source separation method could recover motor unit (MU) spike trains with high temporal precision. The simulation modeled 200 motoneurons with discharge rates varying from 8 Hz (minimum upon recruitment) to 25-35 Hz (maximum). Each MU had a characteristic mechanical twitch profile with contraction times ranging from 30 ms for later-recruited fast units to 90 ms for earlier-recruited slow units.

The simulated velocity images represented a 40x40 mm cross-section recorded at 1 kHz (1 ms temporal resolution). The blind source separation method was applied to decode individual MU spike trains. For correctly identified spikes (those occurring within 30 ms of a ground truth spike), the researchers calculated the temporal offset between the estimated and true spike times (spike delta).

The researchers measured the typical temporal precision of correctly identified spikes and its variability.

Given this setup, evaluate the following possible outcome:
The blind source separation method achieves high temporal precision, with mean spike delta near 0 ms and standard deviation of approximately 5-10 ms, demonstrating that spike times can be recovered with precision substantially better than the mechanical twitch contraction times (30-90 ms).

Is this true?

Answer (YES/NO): NO